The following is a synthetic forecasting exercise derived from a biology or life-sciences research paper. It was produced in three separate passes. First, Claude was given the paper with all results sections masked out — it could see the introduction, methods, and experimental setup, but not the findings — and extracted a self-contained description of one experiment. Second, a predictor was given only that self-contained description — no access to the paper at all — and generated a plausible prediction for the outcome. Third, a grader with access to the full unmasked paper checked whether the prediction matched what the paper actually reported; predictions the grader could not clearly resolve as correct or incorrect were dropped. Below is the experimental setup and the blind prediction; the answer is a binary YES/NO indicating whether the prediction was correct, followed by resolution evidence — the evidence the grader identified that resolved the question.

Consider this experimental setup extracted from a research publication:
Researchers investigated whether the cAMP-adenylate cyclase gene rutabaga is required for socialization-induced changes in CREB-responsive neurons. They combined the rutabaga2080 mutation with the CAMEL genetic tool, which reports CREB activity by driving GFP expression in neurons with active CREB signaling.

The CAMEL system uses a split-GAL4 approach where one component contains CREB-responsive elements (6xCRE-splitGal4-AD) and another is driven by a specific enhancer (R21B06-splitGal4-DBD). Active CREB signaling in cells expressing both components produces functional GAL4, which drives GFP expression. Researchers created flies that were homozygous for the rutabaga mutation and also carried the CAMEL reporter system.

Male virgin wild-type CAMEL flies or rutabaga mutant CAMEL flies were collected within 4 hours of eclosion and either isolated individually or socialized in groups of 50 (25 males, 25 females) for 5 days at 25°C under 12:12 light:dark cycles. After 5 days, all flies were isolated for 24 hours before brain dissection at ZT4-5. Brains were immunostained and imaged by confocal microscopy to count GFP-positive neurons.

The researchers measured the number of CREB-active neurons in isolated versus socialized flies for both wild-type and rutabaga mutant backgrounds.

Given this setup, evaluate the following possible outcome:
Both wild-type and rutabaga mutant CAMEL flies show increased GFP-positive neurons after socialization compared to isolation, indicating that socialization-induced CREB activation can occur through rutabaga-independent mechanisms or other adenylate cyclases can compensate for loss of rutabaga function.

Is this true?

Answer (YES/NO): NO